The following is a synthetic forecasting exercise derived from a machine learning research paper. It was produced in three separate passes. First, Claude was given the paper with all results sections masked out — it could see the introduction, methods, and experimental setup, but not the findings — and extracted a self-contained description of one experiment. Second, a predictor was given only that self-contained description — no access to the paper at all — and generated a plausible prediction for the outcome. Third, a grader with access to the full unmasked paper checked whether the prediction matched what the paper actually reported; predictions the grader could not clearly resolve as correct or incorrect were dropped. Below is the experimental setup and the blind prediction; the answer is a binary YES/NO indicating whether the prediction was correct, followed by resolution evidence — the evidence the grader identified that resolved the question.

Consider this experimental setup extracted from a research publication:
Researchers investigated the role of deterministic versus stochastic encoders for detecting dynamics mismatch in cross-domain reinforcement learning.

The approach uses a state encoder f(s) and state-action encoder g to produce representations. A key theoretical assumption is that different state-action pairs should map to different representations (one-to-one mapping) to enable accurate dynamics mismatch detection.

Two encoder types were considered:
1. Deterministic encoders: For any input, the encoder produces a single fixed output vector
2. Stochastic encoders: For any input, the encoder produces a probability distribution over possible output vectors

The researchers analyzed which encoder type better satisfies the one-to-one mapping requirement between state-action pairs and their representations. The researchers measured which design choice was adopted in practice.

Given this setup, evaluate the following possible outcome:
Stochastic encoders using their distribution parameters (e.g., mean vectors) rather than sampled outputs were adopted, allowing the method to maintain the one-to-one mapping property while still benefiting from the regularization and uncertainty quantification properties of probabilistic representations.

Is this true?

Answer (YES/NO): NO